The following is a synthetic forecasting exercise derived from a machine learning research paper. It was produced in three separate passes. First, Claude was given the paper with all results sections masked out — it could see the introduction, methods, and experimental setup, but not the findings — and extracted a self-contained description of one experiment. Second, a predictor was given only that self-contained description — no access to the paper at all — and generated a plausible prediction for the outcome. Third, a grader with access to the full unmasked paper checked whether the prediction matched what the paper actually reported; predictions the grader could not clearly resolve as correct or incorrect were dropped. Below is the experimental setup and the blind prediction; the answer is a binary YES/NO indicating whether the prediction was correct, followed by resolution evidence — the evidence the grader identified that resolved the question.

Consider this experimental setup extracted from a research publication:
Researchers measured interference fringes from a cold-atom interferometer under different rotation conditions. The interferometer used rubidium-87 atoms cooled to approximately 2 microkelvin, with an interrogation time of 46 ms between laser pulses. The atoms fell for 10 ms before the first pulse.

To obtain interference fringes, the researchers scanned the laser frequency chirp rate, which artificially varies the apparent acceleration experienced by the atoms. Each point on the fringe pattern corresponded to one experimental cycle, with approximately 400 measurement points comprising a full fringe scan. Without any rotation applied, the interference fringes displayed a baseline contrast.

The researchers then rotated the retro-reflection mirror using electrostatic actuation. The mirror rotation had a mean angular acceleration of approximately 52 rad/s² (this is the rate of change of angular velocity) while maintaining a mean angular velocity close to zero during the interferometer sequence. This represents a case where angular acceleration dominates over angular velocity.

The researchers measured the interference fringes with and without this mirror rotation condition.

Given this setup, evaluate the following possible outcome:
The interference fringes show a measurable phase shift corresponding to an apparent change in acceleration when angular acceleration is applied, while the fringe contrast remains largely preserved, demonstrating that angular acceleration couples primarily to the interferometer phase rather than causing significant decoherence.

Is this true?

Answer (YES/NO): NO